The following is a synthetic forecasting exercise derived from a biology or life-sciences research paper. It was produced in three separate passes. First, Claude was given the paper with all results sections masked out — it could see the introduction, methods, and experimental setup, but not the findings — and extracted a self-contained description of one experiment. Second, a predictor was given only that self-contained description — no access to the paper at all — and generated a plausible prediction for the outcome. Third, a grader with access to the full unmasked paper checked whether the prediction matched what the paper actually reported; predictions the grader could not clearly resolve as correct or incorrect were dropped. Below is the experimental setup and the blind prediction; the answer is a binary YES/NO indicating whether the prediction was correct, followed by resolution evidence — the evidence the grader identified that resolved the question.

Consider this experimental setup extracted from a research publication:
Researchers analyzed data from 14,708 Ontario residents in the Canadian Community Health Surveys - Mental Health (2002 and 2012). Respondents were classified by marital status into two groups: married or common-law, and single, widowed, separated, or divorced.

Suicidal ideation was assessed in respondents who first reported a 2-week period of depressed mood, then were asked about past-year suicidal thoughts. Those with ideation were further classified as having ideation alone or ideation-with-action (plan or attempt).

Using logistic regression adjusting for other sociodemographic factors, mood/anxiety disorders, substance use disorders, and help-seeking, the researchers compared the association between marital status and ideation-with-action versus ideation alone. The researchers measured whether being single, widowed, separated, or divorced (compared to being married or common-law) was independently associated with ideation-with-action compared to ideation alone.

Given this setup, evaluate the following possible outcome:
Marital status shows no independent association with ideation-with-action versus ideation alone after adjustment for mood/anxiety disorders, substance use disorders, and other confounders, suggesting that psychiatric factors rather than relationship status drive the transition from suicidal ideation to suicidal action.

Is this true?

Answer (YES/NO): NO